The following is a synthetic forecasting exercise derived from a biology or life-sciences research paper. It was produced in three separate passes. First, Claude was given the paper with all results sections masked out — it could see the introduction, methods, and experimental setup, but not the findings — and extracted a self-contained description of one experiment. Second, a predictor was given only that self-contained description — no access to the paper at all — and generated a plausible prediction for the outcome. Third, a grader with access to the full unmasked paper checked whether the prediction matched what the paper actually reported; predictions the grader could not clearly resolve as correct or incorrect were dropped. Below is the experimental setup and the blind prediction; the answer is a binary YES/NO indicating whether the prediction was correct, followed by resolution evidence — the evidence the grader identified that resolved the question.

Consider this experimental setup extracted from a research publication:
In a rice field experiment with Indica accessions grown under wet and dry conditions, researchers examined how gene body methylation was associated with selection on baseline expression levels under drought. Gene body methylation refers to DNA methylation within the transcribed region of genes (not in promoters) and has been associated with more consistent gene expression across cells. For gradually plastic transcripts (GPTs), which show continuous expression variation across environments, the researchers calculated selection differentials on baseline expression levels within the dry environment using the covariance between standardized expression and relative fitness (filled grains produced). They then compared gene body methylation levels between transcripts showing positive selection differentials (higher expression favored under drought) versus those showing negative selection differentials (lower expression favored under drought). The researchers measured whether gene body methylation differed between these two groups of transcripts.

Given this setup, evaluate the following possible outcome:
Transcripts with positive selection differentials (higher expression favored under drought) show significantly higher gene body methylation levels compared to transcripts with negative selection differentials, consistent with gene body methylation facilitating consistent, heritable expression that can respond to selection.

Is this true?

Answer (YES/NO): NO